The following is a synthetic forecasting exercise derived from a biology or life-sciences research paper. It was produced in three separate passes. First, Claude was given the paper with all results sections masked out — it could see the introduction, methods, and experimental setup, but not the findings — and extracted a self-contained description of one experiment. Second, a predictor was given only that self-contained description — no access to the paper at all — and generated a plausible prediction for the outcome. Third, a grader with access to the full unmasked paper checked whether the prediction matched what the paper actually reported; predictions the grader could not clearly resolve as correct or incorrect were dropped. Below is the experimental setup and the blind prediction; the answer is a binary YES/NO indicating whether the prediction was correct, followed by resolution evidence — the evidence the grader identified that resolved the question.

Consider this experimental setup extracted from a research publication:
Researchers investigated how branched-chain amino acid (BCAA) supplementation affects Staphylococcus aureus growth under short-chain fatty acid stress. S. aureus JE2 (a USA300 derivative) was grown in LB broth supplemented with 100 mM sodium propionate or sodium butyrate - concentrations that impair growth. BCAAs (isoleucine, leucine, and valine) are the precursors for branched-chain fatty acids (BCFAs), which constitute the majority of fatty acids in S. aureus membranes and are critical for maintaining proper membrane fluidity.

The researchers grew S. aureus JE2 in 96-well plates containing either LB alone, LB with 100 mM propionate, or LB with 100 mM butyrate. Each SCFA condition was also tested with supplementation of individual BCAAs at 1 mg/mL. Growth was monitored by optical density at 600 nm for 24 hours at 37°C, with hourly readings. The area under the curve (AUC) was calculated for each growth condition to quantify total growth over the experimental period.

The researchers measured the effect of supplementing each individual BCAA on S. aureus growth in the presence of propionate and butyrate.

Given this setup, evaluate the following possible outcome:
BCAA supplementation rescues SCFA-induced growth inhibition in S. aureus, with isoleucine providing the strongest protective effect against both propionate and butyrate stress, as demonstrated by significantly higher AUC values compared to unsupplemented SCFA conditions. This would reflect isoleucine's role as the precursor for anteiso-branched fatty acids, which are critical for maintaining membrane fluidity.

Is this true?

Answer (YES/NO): NO